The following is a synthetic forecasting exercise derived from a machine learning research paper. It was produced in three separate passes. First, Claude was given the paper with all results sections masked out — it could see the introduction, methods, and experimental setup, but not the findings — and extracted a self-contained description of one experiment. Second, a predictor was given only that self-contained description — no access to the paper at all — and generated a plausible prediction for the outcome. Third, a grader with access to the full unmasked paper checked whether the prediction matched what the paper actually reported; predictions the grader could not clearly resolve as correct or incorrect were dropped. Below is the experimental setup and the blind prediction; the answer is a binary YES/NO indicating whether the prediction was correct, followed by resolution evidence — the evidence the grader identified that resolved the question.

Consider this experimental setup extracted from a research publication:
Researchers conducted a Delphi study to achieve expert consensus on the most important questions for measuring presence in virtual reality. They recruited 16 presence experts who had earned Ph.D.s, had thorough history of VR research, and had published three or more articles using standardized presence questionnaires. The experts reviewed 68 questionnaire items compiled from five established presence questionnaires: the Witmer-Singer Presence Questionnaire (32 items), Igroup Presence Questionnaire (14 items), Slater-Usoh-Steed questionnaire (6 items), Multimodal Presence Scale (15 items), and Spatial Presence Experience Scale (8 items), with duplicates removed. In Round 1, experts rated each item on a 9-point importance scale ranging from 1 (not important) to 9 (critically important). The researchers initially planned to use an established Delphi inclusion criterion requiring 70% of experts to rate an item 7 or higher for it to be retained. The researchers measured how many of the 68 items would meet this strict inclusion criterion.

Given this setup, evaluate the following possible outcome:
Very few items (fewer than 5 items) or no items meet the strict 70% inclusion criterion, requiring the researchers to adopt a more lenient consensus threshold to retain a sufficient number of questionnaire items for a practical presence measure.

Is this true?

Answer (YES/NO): NO